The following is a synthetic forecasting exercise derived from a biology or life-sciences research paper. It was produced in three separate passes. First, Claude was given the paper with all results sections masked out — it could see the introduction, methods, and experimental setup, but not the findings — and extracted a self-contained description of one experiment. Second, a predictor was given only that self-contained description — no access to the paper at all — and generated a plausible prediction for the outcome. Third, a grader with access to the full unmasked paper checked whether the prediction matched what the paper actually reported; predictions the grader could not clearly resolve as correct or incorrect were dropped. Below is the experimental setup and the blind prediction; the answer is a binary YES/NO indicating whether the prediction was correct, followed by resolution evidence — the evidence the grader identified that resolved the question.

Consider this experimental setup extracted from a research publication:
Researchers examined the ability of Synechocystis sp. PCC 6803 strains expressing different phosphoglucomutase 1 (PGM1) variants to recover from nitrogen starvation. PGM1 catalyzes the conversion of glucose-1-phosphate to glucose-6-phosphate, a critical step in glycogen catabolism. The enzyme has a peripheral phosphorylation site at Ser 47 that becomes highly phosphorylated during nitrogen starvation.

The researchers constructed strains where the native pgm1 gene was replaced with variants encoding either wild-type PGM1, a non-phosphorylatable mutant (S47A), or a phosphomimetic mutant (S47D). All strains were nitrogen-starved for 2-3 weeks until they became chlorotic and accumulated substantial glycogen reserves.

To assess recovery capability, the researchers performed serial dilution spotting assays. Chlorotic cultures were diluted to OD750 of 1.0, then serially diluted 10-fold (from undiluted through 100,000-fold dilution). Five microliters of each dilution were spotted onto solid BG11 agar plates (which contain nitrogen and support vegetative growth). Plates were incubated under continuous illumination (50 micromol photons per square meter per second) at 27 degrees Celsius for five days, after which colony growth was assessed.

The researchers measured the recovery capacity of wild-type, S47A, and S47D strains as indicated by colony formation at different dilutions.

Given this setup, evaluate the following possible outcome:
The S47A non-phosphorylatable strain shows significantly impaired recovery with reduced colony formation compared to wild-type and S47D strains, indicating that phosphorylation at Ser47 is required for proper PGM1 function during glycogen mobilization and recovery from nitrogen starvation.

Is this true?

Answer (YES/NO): NO